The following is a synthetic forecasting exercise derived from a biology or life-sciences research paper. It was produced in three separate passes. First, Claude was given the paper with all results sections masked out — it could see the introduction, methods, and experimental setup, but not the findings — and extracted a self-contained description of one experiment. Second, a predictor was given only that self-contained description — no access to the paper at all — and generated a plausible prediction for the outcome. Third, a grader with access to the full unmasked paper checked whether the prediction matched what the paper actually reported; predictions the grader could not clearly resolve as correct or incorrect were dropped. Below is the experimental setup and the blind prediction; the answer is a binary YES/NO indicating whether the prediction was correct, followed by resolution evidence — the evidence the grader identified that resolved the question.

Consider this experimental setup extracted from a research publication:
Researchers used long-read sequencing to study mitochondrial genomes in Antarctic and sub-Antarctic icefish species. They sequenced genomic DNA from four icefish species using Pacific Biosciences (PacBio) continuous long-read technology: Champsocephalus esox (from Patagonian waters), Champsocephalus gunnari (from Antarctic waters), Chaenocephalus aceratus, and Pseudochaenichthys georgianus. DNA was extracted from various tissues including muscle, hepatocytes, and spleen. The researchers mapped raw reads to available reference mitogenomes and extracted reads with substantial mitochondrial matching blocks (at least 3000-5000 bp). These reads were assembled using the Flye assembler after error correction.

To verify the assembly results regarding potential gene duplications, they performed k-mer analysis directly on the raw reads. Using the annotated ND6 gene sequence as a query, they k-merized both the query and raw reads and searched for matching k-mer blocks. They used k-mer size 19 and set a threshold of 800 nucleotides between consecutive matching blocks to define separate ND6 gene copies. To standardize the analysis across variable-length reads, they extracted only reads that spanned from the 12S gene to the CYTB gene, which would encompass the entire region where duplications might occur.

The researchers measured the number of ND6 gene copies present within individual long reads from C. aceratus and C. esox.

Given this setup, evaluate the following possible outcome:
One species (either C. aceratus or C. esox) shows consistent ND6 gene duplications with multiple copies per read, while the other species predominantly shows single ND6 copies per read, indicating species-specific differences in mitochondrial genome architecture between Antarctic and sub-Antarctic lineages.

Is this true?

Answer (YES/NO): NO